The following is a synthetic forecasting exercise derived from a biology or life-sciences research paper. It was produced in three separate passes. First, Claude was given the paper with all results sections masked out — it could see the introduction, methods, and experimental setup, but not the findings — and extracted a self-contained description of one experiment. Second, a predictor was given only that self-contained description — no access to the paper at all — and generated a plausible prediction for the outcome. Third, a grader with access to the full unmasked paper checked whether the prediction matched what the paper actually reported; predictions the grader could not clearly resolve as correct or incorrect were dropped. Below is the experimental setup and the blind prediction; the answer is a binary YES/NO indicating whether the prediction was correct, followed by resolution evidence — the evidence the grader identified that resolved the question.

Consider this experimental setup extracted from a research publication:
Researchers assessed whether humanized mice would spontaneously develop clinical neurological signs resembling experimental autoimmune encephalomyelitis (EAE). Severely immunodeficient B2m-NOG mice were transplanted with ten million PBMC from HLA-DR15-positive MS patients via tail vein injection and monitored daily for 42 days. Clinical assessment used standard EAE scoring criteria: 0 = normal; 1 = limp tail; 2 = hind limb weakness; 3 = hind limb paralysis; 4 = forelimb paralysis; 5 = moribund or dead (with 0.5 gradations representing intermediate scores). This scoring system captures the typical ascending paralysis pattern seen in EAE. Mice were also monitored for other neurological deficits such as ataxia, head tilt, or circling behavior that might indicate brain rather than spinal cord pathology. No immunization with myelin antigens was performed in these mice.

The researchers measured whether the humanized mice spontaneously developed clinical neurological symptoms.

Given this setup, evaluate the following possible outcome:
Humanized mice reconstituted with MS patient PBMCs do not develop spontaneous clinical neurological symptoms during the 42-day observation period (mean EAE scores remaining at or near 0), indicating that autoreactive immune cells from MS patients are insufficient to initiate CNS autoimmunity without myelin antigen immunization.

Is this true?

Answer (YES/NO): YES